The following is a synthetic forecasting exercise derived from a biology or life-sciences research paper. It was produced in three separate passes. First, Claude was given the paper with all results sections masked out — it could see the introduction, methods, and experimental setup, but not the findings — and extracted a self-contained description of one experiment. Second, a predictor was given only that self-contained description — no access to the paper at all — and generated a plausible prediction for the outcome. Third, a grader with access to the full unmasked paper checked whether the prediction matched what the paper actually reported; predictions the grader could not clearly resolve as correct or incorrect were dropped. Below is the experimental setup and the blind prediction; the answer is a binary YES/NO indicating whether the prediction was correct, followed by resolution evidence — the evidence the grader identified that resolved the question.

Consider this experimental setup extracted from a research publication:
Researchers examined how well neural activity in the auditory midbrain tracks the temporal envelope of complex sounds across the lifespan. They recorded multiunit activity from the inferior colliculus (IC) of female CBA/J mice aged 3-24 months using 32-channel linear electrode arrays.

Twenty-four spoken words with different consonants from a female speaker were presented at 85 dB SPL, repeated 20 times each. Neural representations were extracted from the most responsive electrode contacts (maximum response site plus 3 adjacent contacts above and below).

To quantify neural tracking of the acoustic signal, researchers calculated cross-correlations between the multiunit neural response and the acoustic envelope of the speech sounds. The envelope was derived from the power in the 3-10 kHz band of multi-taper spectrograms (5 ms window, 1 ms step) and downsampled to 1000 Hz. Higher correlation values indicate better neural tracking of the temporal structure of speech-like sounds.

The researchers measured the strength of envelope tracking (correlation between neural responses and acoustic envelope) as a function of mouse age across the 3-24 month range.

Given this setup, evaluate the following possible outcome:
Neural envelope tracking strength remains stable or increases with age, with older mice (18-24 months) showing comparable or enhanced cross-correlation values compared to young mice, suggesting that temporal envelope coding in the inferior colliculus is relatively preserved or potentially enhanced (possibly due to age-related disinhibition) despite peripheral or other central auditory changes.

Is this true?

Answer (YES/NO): YES